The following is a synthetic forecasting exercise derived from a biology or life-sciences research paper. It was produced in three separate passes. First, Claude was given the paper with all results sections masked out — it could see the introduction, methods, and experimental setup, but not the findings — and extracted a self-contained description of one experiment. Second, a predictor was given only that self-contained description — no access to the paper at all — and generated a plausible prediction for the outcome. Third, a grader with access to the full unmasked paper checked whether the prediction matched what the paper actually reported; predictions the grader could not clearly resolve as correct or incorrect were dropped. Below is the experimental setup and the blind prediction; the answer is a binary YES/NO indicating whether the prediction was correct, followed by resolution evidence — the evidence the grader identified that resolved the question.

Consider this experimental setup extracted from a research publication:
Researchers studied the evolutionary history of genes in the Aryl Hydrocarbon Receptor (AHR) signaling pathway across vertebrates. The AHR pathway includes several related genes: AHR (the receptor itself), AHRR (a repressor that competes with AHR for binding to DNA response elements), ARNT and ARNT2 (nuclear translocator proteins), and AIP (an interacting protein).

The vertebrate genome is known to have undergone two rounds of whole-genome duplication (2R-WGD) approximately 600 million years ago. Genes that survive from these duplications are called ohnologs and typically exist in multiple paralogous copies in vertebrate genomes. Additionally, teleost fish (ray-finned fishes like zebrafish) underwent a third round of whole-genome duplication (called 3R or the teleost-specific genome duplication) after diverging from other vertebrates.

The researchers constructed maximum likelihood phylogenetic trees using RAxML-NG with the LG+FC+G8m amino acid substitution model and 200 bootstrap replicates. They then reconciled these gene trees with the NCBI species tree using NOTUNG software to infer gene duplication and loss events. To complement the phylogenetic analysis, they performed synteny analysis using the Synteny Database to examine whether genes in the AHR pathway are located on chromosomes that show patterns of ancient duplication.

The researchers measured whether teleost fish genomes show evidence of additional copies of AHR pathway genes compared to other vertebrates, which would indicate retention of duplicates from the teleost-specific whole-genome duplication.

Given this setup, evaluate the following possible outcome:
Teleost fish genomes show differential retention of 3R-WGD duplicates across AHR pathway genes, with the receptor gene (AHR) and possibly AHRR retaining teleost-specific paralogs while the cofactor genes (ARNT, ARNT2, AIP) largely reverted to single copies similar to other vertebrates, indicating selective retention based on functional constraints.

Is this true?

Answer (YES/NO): NO